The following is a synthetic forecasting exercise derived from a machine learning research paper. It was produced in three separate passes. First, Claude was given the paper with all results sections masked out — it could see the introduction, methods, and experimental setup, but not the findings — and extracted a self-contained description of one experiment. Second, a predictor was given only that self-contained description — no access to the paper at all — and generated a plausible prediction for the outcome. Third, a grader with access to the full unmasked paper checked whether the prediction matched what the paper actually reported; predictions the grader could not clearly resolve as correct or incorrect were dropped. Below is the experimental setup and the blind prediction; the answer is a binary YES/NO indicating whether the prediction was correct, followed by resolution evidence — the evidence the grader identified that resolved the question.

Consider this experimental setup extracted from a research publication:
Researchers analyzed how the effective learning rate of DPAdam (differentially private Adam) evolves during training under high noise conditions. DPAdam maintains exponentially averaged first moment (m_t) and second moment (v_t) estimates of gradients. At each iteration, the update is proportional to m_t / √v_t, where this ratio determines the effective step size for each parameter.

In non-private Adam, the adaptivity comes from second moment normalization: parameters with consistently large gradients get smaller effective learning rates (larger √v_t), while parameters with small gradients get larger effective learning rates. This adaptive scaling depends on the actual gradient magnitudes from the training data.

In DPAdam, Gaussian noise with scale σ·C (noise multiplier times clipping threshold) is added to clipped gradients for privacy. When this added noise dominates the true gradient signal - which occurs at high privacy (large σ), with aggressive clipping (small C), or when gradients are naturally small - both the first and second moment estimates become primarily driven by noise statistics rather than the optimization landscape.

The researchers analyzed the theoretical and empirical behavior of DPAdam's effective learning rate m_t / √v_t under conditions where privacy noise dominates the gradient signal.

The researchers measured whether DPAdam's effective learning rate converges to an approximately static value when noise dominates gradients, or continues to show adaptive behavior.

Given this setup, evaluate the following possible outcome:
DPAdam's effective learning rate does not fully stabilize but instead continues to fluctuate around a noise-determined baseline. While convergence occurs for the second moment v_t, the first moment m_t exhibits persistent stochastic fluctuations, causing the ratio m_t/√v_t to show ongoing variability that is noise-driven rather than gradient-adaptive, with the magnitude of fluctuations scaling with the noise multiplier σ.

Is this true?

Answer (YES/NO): NO